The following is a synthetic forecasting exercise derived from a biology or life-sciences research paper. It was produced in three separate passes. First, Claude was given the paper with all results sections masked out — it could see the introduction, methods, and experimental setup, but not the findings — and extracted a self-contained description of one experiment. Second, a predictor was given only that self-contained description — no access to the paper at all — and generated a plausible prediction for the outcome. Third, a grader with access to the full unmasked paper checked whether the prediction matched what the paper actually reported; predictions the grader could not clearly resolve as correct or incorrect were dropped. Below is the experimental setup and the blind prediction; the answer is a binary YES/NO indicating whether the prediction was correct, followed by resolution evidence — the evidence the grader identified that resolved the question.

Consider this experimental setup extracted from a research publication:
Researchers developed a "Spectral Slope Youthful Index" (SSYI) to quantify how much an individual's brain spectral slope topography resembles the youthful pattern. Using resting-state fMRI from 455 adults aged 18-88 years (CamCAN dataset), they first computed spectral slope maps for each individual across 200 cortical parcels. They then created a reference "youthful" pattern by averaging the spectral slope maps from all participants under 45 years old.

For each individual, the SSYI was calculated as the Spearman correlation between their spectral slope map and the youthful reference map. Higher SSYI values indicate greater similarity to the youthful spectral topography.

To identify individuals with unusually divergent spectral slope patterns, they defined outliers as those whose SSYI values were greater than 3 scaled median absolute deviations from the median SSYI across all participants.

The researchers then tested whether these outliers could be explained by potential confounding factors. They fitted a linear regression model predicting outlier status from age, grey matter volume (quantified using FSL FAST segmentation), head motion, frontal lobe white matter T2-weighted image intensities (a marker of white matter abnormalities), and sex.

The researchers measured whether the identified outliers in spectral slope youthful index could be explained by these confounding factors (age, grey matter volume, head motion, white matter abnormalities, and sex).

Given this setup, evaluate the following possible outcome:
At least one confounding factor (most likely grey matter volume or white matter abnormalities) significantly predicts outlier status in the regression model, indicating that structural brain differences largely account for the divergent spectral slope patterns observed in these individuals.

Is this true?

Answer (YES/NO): NO